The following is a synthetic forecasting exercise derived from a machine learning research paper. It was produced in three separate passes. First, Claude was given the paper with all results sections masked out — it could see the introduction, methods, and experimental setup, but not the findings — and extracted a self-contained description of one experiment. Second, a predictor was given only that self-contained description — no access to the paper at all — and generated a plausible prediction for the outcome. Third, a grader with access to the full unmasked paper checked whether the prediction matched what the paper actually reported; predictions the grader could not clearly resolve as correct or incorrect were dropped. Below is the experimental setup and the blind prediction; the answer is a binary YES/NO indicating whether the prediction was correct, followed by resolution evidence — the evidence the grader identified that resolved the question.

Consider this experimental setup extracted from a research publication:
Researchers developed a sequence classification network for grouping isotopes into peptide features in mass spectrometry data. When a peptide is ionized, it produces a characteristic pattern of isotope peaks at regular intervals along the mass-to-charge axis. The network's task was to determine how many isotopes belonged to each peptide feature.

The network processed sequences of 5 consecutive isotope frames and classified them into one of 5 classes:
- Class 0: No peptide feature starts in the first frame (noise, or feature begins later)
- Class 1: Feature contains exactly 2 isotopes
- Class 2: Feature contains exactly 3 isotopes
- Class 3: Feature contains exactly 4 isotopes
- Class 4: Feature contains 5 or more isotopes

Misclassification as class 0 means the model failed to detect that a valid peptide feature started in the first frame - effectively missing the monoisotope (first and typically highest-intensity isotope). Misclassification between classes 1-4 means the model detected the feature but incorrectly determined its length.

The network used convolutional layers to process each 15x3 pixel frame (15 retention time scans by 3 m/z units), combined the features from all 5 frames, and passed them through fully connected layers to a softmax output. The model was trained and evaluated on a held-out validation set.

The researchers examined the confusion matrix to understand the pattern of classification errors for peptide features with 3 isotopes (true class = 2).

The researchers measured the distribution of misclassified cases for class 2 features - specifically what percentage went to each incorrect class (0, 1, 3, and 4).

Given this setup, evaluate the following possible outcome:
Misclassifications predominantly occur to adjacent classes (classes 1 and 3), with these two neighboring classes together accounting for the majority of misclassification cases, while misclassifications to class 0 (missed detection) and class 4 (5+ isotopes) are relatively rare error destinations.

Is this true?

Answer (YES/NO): YES